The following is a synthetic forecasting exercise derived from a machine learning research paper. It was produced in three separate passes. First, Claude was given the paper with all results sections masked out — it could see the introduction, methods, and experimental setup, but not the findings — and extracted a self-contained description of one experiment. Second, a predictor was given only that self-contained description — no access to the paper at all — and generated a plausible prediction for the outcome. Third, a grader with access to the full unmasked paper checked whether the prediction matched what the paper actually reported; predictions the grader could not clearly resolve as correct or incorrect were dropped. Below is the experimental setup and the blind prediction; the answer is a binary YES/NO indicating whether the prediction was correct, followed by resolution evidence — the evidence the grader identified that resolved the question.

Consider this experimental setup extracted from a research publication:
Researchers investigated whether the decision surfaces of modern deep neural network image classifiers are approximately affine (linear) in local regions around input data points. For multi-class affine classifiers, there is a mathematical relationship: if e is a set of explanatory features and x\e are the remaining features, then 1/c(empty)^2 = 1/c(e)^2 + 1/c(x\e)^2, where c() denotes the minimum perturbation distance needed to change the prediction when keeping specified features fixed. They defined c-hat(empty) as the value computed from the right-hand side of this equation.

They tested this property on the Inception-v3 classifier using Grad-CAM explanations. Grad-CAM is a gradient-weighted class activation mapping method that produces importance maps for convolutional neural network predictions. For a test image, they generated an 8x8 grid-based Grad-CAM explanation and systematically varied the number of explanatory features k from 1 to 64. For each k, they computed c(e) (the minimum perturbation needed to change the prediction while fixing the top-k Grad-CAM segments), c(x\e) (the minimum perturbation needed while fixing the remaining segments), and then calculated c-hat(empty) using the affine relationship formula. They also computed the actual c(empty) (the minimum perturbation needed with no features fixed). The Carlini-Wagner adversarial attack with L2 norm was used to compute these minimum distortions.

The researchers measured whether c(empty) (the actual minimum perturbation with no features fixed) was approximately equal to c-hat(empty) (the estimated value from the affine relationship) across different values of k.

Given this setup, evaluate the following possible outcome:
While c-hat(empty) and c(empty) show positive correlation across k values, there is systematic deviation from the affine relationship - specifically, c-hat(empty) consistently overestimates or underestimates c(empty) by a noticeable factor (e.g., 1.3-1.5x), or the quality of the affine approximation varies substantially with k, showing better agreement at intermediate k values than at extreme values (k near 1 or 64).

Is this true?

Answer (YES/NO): NO